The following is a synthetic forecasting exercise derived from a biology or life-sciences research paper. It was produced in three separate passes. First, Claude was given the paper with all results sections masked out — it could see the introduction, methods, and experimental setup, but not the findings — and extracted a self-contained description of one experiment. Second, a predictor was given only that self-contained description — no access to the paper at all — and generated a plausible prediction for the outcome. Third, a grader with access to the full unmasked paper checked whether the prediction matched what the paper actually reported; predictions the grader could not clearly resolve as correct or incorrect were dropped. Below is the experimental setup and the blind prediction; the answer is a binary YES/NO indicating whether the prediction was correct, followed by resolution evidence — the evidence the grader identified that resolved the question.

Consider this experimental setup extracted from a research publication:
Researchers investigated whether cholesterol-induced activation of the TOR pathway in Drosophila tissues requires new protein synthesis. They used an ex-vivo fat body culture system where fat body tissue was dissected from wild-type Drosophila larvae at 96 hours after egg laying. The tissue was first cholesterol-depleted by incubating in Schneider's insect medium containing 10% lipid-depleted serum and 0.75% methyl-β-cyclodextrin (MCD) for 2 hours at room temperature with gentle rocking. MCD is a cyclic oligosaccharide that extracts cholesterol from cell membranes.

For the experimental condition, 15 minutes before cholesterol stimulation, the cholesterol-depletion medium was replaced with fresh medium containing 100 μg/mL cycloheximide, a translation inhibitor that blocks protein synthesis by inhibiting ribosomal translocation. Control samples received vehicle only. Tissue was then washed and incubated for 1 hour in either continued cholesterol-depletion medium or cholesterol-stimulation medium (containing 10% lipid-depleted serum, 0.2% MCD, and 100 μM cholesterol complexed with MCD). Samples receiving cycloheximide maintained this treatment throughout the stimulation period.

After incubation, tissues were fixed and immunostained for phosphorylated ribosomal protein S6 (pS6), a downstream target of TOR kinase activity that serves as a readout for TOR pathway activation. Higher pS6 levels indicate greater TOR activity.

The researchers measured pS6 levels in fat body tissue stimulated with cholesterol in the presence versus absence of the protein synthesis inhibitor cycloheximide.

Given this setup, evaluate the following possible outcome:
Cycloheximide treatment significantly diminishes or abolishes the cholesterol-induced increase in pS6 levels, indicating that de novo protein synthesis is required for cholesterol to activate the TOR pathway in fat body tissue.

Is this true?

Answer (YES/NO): NO